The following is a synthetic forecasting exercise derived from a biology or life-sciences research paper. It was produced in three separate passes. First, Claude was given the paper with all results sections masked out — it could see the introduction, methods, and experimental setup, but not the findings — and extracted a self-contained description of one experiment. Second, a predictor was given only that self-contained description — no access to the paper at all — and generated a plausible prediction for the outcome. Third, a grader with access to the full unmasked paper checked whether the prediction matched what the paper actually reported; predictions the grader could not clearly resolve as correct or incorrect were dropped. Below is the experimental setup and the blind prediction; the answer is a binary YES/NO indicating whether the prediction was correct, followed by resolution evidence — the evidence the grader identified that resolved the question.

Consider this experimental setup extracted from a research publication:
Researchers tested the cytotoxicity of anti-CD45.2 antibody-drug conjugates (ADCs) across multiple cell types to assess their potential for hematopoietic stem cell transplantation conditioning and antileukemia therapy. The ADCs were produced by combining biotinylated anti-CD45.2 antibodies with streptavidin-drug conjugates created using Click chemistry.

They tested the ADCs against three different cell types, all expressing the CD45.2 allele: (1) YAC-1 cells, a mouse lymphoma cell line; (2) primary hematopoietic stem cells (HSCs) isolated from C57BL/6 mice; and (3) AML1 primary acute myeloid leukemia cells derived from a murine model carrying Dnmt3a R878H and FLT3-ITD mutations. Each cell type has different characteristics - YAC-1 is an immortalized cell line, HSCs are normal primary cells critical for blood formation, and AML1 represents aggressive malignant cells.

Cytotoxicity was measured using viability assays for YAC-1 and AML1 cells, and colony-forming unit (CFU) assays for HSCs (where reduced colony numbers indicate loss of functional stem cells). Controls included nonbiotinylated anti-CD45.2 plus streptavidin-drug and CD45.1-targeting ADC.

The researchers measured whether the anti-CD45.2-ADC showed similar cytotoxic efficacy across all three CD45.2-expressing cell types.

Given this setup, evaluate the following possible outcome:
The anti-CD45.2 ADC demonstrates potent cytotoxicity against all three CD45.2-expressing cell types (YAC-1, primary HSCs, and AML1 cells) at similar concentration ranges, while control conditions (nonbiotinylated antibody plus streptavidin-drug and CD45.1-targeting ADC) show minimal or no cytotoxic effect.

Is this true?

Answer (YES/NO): NO